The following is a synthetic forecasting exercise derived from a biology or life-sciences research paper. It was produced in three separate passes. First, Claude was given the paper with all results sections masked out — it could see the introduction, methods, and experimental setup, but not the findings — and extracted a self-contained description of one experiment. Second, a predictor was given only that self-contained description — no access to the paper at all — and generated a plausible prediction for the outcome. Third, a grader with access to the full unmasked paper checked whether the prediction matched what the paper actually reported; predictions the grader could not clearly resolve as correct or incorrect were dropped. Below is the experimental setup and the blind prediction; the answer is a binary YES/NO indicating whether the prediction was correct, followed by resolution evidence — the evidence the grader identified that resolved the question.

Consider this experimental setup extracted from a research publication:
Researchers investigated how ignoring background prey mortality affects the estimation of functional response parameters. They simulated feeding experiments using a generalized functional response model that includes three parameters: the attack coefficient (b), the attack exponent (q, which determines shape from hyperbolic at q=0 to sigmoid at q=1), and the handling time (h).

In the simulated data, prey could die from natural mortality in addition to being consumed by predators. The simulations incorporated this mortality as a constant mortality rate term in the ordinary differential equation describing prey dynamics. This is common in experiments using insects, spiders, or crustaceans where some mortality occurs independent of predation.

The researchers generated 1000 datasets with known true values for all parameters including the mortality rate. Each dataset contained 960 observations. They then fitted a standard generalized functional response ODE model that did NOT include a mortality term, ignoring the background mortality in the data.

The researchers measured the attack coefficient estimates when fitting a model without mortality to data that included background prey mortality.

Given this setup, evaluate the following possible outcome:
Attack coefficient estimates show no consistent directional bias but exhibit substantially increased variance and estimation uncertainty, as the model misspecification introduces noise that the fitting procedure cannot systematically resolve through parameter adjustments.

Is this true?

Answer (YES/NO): NO